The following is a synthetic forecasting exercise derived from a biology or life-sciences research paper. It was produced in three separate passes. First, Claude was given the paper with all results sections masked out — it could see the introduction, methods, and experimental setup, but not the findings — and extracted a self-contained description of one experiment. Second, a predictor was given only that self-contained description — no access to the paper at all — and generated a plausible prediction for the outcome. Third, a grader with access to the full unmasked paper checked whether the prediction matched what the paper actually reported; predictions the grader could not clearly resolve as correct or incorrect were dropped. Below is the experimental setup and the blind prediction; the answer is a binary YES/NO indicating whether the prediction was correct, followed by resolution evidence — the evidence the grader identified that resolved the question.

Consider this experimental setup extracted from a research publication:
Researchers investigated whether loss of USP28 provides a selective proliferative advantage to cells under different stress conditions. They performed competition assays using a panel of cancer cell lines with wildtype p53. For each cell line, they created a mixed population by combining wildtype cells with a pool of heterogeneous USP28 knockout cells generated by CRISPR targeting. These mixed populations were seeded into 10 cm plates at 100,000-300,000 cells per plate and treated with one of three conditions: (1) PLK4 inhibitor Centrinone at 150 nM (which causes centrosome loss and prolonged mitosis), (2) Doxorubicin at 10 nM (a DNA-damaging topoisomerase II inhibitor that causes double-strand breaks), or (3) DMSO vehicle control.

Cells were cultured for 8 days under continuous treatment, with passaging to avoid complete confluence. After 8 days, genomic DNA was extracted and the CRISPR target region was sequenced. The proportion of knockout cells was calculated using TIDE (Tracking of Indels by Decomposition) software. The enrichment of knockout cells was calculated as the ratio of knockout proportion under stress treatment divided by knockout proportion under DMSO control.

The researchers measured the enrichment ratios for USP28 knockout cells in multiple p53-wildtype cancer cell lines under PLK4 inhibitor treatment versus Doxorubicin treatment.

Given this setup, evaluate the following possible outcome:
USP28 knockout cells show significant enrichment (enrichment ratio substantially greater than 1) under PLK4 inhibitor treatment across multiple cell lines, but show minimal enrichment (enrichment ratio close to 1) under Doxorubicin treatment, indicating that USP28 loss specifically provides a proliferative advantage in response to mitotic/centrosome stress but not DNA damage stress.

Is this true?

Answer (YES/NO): NO